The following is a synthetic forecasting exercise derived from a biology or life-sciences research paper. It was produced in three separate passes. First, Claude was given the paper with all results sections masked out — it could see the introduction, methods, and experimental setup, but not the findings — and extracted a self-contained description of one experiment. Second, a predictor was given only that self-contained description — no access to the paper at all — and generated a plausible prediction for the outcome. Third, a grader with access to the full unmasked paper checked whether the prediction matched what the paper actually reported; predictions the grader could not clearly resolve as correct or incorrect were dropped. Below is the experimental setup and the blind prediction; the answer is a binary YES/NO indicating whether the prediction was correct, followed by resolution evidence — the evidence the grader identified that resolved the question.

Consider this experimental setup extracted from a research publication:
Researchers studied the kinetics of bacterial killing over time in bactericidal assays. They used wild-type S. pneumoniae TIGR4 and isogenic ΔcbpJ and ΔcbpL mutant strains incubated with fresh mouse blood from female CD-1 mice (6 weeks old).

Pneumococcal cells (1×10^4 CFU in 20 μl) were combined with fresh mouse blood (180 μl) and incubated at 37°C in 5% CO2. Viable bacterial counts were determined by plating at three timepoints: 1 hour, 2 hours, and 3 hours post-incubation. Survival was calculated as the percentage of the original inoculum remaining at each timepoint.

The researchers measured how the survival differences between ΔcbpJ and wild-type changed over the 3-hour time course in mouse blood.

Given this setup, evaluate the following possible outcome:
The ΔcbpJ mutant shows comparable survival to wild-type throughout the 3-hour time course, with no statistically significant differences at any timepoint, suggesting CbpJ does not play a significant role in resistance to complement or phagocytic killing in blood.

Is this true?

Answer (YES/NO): YES